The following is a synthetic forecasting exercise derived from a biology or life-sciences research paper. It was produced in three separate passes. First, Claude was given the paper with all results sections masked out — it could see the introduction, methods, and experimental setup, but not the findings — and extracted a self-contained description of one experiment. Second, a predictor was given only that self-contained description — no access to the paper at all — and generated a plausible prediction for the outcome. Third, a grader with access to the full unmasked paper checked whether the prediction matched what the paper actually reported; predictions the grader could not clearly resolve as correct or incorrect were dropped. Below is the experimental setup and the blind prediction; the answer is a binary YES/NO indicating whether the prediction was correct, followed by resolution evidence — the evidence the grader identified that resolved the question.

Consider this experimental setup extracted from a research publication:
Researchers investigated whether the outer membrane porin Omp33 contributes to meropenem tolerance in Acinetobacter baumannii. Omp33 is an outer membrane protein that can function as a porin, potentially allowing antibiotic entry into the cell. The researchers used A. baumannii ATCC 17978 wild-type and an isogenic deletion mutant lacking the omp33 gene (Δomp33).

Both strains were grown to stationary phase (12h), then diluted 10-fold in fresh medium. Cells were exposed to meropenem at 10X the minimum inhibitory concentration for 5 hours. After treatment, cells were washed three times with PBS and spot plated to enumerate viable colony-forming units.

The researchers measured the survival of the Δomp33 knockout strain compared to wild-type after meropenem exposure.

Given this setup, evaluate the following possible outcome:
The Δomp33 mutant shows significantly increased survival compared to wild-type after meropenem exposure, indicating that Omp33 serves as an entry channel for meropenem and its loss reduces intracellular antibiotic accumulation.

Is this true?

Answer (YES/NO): YES